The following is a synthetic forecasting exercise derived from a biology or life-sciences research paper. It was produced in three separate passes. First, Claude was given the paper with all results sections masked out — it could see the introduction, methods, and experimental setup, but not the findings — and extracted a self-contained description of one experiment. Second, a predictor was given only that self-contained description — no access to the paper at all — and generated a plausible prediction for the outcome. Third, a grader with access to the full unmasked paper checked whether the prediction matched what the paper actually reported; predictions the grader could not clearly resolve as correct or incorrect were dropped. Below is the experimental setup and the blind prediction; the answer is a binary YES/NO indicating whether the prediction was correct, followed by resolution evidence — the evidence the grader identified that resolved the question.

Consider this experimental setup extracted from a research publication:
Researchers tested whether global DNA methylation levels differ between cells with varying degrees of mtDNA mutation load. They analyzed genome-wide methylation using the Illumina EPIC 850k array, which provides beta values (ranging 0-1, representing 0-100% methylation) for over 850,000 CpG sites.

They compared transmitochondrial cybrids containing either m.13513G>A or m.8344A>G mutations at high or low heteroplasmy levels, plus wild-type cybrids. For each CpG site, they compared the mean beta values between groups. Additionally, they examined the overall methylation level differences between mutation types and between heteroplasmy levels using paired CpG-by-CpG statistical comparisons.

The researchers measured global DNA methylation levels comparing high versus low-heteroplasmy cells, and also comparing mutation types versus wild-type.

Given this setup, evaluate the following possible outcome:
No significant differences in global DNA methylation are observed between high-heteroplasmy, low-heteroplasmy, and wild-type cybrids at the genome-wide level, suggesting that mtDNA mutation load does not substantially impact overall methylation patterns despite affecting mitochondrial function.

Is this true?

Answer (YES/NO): NO